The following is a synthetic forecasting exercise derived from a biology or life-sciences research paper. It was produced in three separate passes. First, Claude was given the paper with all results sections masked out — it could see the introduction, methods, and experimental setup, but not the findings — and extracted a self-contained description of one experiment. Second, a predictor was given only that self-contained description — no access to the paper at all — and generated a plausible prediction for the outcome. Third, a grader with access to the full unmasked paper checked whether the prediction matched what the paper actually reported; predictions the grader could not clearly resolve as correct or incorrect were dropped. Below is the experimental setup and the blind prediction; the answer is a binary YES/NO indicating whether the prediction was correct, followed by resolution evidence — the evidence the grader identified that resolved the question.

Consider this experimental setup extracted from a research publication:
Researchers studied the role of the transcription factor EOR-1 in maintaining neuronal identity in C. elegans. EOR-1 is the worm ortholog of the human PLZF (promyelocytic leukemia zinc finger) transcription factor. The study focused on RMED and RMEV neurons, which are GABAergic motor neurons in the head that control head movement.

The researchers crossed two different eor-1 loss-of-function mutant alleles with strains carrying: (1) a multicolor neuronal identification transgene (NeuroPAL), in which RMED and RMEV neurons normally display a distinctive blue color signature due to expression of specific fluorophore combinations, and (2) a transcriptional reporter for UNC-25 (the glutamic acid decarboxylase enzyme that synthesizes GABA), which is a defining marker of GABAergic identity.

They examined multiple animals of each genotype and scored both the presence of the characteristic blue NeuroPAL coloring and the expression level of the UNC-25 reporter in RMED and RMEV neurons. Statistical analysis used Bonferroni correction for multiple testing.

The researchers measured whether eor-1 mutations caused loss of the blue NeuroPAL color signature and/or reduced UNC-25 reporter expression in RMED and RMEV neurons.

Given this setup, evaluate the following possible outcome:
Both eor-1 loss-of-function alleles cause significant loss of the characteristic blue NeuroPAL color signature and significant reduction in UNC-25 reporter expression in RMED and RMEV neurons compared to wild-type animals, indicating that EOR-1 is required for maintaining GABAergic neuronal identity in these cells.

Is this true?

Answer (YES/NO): NO